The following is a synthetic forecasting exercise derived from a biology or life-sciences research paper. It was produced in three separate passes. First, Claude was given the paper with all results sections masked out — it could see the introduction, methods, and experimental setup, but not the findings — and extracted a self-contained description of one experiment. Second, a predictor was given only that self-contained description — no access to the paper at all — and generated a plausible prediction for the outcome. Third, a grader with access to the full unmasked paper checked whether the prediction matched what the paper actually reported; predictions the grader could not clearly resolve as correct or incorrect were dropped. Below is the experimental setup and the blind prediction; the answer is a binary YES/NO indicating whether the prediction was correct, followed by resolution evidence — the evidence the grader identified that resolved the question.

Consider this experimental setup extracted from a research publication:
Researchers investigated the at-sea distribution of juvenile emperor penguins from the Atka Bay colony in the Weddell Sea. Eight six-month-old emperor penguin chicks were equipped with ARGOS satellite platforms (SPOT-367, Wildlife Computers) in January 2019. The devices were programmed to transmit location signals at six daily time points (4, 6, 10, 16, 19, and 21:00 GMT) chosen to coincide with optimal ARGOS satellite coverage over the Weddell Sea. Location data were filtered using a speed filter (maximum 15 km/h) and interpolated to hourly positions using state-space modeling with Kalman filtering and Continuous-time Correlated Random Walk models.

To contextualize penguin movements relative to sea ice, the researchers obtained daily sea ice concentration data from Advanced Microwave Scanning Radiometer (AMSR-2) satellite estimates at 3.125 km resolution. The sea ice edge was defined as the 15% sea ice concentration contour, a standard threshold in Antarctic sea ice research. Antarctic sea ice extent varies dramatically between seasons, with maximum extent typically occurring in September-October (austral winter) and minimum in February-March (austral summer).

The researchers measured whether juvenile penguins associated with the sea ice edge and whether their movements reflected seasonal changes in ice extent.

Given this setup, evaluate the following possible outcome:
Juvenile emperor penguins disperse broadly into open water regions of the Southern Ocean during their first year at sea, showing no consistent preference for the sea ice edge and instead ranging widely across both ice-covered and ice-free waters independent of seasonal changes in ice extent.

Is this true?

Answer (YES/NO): NO